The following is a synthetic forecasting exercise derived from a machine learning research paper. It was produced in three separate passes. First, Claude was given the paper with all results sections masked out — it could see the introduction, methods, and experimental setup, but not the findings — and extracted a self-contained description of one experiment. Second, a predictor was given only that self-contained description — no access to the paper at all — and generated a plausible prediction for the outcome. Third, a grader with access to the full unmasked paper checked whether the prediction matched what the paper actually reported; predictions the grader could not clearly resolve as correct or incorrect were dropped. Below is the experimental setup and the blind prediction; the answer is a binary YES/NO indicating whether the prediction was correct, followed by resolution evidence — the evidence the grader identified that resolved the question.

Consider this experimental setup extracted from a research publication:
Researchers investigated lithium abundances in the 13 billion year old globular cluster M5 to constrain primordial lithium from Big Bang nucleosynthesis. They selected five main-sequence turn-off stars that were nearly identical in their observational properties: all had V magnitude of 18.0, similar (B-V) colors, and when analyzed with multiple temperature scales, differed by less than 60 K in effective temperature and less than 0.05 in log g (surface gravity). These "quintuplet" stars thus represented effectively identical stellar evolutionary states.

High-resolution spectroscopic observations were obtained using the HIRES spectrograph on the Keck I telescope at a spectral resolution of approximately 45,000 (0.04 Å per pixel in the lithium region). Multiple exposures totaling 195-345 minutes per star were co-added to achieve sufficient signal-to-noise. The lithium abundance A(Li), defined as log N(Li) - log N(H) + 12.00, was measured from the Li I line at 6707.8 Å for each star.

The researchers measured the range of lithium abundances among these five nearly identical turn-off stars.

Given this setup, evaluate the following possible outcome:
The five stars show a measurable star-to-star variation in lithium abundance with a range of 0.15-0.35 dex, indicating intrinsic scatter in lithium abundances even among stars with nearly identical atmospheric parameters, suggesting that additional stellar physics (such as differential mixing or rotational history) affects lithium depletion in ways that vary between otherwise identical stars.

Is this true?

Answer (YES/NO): YES